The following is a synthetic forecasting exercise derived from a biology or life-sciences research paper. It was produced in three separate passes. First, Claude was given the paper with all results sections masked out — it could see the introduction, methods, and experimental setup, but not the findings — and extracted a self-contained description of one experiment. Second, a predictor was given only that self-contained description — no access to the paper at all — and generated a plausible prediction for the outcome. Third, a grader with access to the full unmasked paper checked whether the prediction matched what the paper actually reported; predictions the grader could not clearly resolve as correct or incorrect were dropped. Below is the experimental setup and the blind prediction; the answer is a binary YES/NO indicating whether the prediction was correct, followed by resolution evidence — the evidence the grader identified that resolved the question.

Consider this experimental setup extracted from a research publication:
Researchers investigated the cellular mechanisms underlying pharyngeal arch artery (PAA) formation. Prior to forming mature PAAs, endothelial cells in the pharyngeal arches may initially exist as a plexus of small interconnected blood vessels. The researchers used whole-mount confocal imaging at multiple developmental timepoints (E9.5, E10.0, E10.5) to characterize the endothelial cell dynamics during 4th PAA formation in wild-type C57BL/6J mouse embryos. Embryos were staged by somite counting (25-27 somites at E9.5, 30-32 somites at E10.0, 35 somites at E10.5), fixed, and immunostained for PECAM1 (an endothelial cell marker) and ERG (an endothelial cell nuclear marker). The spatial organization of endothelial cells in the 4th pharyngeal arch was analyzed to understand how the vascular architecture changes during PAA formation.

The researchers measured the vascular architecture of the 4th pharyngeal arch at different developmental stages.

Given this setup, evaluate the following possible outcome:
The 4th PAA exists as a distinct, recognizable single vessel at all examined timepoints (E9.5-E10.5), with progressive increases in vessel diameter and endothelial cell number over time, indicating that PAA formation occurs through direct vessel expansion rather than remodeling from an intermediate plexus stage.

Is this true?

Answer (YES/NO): NO